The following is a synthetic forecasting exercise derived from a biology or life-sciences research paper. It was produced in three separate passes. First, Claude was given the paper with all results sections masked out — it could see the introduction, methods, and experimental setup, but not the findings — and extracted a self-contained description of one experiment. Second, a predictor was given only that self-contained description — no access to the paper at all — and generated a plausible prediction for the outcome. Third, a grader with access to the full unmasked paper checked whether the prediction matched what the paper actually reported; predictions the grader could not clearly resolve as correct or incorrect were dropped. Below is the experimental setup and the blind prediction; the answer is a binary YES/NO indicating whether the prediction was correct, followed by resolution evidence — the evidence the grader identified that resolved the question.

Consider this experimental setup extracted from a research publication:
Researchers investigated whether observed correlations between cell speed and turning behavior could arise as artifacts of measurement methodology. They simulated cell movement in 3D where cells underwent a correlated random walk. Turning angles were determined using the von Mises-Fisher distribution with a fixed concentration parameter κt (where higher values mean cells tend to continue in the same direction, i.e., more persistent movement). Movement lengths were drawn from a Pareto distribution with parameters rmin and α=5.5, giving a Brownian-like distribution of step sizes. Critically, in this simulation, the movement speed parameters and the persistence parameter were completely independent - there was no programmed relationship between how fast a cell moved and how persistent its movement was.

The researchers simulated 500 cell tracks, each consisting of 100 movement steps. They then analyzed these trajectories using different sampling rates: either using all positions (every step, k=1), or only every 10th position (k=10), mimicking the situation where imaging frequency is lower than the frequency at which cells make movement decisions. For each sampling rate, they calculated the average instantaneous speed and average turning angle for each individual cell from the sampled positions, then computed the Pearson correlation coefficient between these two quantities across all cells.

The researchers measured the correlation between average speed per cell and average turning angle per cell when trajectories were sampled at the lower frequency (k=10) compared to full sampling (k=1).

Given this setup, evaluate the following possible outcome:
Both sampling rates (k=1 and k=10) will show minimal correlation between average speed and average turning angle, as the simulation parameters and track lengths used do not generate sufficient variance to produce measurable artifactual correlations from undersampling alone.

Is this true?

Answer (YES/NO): NO